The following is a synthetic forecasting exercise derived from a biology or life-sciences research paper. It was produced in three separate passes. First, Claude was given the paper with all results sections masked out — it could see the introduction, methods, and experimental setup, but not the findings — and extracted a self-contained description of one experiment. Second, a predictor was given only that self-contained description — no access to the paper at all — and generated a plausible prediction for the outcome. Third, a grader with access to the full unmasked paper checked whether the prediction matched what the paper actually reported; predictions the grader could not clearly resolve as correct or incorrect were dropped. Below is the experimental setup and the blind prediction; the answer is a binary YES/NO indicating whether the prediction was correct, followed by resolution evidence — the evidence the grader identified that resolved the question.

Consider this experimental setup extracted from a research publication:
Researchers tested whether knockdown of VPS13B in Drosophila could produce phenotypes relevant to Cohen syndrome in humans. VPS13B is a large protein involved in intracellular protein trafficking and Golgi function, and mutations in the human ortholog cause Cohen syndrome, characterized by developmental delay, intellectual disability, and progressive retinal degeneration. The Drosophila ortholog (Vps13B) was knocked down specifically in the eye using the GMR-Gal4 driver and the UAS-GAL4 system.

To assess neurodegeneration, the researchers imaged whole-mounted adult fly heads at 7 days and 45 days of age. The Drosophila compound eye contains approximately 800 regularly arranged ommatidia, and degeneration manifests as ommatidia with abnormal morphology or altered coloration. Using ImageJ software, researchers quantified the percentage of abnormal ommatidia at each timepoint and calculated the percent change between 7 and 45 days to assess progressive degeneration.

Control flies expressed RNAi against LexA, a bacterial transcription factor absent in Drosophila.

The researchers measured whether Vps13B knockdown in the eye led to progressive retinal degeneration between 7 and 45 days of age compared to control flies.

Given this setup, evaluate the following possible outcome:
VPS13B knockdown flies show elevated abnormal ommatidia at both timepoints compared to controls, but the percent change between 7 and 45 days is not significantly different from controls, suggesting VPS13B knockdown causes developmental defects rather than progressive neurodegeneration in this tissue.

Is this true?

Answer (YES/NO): NO